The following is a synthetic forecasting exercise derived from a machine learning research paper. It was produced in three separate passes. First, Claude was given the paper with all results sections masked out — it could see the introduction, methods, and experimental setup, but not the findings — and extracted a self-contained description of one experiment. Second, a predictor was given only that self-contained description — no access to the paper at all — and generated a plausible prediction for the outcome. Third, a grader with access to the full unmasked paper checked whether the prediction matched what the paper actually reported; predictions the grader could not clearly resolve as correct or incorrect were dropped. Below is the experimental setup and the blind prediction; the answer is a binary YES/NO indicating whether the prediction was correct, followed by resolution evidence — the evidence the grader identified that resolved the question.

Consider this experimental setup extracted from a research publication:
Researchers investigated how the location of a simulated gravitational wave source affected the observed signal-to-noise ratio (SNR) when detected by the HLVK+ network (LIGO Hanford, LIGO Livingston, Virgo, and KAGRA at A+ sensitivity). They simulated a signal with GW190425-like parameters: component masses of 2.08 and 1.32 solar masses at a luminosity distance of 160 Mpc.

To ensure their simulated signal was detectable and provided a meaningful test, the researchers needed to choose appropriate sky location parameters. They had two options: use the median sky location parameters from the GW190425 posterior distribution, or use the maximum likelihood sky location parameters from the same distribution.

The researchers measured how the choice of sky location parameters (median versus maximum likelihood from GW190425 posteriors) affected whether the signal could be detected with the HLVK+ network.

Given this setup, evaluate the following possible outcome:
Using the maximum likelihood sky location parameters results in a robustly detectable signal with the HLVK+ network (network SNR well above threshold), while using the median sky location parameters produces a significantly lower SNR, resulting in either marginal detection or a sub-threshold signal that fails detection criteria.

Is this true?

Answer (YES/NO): YES